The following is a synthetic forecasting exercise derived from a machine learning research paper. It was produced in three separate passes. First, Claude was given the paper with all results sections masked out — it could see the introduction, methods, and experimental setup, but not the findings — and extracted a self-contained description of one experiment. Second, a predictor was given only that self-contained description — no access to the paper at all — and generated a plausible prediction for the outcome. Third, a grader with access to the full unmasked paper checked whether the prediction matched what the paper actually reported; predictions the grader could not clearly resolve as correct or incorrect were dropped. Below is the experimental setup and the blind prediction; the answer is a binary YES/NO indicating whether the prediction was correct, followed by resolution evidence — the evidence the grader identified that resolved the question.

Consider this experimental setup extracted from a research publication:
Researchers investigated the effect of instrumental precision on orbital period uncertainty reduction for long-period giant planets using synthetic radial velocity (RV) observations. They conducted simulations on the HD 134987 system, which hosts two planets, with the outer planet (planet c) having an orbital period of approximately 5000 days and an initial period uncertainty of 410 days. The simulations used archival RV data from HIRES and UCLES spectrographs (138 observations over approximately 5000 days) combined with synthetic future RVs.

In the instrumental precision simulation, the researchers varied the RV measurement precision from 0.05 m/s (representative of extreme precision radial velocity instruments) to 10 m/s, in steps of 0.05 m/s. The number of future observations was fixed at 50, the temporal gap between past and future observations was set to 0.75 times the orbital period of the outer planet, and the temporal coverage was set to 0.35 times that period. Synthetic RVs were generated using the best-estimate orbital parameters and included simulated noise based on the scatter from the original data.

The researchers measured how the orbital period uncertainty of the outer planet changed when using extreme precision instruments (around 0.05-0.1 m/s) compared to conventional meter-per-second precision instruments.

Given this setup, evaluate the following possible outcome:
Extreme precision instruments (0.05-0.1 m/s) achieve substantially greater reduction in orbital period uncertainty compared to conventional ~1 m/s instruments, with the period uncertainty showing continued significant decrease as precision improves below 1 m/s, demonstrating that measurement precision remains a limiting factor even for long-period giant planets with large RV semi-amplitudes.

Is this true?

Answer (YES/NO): NO